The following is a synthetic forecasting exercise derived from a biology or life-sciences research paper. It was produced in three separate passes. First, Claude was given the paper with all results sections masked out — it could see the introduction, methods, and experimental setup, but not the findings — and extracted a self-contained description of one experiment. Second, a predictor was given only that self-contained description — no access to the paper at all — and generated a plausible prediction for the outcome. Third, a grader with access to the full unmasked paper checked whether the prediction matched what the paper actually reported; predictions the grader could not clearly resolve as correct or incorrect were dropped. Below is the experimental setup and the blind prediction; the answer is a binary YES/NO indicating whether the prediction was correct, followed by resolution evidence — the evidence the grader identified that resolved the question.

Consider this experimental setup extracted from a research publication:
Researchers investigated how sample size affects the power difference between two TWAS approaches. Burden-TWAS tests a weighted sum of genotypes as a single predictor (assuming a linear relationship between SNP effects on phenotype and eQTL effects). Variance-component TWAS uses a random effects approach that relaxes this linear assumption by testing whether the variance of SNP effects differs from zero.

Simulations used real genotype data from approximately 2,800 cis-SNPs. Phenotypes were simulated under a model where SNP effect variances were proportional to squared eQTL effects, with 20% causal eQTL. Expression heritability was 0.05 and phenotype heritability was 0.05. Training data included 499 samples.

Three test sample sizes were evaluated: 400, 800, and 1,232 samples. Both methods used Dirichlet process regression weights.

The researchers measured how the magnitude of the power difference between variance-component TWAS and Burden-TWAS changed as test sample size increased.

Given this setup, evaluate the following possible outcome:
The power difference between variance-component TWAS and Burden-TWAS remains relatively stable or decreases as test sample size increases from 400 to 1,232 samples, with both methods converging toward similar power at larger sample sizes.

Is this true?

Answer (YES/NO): NO